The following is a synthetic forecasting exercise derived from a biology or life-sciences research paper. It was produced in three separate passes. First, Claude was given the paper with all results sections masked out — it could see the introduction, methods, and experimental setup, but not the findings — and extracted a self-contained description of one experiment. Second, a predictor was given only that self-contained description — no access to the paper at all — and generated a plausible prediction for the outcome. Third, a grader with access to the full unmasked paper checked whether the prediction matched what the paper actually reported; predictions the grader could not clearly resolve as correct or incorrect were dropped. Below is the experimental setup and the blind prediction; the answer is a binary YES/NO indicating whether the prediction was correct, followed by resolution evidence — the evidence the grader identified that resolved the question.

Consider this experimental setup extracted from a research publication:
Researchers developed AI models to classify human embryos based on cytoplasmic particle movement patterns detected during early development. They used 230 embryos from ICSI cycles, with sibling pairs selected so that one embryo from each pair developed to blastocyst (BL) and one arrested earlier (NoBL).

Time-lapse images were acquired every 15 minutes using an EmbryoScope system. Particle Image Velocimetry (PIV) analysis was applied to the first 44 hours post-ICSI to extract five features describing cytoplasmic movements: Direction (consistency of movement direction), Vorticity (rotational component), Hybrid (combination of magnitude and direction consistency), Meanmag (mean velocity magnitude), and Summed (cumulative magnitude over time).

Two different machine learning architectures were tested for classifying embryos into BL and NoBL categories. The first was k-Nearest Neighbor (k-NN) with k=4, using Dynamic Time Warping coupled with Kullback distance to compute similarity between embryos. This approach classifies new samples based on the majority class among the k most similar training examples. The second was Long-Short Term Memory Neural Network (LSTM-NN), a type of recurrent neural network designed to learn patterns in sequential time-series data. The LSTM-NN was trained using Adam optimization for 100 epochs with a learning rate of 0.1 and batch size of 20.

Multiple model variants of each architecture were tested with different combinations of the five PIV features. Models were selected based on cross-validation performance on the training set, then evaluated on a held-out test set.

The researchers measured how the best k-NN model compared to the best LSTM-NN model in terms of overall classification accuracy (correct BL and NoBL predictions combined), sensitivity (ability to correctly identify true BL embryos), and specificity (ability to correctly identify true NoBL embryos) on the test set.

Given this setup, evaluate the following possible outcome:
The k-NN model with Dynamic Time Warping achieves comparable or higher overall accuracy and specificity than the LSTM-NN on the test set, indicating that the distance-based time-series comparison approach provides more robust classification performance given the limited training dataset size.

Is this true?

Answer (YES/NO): NO